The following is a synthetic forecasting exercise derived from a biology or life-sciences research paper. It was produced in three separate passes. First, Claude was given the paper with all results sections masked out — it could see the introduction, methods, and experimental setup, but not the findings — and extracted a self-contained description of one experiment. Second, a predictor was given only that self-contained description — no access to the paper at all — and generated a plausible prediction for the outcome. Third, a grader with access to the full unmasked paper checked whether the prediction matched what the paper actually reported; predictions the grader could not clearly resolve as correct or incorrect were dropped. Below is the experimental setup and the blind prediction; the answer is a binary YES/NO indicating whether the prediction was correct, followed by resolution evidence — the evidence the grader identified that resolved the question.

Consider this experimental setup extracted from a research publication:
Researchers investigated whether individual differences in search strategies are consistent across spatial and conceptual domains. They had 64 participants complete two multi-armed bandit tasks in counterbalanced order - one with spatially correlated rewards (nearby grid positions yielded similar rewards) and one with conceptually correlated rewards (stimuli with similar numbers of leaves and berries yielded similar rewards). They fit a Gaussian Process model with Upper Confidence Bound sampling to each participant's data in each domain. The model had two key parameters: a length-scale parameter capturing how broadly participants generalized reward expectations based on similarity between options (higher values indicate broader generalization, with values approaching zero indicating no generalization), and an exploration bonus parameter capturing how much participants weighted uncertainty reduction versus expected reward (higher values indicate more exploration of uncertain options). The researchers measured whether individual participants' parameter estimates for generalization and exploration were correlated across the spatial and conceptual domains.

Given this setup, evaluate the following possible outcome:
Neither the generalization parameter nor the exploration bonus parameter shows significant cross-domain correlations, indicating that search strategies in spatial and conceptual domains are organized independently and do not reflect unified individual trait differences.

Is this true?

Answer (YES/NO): NO